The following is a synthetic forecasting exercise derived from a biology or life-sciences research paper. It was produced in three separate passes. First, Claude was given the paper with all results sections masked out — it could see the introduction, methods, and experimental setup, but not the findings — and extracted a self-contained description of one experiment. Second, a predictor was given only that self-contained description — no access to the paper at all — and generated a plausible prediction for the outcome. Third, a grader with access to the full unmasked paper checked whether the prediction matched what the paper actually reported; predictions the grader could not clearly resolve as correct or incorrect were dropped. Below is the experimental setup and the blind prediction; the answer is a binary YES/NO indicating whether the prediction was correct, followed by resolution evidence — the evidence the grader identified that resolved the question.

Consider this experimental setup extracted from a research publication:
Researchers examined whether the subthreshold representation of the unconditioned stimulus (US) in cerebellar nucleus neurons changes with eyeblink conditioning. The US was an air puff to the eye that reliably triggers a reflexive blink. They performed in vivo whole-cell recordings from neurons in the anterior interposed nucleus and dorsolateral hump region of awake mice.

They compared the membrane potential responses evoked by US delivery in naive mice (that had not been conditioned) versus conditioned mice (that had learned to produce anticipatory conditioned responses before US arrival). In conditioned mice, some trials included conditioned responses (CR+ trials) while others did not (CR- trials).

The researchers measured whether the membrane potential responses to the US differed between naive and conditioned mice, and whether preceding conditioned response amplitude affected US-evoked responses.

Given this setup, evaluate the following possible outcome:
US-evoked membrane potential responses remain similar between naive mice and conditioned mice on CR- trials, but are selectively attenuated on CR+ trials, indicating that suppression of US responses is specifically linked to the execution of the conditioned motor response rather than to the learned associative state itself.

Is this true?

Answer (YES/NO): NO